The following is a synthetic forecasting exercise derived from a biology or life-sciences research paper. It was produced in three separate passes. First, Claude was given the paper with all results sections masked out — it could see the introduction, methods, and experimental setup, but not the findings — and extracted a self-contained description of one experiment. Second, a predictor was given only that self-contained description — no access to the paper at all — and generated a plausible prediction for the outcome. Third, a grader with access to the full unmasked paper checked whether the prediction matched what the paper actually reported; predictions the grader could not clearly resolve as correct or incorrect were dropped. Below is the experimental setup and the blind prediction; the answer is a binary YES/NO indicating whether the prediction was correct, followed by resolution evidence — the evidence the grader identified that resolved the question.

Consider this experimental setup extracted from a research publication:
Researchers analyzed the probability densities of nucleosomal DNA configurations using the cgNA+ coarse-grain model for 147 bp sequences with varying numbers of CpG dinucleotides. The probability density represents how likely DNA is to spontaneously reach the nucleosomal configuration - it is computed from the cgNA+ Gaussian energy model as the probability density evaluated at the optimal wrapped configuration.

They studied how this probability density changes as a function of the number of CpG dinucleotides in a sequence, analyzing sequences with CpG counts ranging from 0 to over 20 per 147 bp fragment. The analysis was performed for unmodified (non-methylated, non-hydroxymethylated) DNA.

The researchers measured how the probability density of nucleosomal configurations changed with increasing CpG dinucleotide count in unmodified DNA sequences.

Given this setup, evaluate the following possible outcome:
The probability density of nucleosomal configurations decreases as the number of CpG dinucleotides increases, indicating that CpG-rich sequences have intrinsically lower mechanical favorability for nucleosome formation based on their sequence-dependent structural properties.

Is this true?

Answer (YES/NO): YES